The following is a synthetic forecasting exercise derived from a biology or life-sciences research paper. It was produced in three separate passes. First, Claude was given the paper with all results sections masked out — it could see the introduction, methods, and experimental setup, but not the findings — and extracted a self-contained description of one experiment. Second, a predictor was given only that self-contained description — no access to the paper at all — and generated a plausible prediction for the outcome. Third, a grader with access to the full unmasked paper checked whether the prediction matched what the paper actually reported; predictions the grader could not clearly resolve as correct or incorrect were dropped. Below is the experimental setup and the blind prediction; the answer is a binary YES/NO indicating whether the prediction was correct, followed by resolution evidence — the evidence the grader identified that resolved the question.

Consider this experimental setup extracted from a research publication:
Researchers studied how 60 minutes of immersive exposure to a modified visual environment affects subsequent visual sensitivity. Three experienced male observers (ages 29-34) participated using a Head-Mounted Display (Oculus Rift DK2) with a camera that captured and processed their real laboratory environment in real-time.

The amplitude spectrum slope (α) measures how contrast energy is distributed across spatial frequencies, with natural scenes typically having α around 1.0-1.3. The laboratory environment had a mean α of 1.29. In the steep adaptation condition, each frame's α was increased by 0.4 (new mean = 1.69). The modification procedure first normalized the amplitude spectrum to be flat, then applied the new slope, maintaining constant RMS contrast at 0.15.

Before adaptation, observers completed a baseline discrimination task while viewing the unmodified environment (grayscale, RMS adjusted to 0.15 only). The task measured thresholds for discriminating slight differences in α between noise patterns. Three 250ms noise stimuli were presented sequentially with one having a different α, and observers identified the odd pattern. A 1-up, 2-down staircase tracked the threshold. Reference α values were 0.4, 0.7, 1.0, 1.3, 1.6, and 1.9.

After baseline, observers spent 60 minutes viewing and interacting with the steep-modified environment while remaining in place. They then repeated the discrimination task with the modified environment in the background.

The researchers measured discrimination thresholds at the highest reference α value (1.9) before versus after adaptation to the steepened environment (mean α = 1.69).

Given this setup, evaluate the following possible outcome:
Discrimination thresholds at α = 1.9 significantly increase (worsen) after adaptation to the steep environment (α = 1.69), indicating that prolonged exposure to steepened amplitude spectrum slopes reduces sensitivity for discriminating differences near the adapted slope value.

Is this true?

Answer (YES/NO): NO